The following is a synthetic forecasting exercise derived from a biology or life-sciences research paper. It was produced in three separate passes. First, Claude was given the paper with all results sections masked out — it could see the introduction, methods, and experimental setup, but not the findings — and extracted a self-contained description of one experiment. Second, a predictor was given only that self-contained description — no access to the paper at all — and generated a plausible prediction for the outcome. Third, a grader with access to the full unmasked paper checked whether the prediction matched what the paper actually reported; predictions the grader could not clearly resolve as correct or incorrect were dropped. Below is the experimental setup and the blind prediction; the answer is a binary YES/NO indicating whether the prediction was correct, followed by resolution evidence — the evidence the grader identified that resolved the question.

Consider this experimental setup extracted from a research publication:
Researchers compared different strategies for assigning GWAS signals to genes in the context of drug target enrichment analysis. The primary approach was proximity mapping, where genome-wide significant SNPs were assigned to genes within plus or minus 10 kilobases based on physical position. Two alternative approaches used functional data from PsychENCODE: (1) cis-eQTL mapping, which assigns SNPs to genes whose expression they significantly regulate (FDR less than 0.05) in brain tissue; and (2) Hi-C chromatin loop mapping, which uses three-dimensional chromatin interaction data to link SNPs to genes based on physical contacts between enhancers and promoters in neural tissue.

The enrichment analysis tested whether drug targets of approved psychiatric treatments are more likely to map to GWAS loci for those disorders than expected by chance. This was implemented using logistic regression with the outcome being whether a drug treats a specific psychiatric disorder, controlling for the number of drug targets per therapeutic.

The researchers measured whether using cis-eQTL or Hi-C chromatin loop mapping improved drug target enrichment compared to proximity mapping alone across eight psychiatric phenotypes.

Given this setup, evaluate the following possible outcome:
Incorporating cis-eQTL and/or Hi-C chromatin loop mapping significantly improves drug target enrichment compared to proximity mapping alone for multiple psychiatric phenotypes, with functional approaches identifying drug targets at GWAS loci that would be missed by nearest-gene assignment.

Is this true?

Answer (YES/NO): NO